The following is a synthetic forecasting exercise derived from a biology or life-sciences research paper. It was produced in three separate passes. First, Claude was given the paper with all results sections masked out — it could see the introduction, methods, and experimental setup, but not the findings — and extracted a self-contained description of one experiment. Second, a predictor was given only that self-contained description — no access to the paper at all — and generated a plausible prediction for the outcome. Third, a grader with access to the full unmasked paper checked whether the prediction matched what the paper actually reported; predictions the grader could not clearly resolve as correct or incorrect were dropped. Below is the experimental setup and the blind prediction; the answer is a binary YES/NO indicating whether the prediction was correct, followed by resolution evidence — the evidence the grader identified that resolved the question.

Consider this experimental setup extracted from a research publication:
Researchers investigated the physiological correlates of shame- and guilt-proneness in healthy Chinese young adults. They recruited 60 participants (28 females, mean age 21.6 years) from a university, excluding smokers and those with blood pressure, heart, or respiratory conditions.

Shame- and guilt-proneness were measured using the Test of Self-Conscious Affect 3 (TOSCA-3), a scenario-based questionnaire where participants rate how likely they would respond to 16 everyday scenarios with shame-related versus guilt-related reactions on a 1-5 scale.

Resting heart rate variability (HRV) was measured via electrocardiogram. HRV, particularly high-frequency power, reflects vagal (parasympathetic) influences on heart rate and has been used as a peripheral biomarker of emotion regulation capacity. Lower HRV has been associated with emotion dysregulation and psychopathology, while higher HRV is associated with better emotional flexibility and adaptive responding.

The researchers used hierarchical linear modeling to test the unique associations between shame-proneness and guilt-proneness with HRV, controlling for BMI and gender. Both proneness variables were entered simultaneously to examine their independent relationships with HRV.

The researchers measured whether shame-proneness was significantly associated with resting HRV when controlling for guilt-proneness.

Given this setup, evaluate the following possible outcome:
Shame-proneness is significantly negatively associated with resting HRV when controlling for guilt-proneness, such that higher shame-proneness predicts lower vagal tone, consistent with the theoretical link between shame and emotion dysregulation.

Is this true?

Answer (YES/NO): NO